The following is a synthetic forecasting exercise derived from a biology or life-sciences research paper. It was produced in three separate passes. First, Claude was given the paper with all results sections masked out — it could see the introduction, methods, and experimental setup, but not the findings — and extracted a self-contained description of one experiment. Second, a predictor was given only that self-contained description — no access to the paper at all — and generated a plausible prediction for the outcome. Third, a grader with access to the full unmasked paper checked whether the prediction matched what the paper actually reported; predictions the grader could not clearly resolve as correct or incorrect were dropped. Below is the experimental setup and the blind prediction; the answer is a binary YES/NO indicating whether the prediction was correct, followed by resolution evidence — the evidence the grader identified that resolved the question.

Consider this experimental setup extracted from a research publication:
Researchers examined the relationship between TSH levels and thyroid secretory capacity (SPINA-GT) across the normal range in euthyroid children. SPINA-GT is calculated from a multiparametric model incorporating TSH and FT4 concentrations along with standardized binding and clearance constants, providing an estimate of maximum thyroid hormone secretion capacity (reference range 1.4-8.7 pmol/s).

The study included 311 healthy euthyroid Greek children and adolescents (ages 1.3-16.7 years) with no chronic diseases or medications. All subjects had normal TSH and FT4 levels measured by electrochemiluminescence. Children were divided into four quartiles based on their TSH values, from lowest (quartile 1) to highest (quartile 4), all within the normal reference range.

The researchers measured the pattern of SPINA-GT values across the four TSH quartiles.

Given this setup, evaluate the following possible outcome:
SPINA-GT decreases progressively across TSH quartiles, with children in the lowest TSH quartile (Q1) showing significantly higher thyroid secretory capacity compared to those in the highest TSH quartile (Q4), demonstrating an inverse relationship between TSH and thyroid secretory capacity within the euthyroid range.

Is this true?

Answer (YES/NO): NO